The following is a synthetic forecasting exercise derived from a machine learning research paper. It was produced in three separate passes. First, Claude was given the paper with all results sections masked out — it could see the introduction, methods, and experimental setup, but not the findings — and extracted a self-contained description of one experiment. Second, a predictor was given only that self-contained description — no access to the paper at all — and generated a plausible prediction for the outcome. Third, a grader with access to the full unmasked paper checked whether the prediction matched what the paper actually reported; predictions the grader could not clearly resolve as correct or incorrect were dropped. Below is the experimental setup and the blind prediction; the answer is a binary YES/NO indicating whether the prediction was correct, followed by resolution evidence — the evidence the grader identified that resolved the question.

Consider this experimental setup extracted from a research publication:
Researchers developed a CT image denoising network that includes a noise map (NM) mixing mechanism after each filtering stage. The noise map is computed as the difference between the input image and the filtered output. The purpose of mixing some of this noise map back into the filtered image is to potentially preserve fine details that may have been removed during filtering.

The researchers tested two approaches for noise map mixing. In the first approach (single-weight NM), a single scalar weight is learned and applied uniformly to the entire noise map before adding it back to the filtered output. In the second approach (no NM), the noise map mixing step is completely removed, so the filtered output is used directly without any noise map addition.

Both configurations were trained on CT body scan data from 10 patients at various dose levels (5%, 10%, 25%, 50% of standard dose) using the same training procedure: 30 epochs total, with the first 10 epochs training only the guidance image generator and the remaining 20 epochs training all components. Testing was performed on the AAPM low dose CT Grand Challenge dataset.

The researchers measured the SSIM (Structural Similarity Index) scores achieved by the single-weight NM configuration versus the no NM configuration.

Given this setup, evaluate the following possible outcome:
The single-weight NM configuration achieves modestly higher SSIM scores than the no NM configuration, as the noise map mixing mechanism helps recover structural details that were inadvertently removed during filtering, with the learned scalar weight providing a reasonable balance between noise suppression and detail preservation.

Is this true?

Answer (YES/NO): YES